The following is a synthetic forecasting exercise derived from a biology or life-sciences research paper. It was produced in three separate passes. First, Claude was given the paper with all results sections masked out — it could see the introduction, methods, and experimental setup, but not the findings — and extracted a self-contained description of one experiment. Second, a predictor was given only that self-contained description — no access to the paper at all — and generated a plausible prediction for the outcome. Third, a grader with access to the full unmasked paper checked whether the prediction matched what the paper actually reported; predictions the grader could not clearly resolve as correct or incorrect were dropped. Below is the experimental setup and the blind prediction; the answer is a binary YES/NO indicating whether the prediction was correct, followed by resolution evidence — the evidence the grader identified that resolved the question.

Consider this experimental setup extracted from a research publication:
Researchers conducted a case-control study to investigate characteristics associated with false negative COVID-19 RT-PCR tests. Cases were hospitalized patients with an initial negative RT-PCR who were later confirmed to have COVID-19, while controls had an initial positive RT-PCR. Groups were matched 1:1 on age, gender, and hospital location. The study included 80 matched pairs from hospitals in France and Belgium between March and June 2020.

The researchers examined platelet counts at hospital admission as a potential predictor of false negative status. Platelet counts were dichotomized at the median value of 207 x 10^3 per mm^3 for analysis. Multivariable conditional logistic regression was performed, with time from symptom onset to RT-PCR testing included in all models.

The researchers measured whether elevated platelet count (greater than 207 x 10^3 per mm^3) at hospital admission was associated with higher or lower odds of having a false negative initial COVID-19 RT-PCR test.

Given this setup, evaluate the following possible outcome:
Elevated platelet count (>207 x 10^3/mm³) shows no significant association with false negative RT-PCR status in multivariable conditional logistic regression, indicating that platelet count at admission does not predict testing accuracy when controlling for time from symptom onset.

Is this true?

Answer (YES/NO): NO